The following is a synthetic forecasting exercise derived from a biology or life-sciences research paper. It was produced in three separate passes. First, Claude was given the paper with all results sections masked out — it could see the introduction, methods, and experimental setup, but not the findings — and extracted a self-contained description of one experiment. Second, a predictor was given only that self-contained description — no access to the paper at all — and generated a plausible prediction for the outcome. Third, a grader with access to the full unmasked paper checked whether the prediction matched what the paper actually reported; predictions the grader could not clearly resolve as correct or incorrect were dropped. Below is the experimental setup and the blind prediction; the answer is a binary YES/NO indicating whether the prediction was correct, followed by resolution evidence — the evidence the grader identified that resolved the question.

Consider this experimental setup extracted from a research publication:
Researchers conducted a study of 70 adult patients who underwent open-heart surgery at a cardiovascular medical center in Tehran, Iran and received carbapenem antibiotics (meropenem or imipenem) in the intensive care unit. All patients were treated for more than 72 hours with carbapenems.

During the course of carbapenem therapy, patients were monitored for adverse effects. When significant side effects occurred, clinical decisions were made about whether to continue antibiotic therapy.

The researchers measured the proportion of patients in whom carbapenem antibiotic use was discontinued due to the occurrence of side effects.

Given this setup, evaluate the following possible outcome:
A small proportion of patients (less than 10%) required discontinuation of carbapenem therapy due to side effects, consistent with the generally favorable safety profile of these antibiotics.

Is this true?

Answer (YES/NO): NO